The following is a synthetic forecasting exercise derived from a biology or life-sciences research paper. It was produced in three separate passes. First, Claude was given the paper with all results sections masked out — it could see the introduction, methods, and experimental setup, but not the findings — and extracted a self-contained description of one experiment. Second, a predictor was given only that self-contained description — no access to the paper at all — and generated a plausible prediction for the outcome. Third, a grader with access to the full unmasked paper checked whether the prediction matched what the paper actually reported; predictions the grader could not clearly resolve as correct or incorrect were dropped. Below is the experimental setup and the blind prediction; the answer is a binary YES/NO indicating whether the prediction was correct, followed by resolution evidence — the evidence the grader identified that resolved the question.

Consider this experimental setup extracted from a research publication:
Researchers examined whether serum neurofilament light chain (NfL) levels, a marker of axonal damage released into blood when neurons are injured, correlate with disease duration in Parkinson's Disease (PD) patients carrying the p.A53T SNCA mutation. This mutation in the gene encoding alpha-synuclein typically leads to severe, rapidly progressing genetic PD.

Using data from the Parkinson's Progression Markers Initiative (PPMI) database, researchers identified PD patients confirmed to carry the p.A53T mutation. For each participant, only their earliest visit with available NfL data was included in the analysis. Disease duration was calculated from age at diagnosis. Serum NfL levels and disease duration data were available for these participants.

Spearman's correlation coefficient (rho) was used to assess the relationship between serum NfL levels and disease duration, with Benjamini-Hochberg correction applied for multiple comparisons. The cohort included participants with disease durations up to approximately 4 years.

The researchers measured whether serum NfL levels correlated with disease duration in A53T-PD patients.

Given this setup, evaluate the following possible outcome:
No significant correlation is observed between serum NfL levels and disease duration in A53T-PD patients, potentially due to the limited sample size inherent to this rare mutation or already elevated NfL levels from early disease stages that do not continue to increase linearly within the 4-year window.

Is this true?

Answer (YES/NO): YES